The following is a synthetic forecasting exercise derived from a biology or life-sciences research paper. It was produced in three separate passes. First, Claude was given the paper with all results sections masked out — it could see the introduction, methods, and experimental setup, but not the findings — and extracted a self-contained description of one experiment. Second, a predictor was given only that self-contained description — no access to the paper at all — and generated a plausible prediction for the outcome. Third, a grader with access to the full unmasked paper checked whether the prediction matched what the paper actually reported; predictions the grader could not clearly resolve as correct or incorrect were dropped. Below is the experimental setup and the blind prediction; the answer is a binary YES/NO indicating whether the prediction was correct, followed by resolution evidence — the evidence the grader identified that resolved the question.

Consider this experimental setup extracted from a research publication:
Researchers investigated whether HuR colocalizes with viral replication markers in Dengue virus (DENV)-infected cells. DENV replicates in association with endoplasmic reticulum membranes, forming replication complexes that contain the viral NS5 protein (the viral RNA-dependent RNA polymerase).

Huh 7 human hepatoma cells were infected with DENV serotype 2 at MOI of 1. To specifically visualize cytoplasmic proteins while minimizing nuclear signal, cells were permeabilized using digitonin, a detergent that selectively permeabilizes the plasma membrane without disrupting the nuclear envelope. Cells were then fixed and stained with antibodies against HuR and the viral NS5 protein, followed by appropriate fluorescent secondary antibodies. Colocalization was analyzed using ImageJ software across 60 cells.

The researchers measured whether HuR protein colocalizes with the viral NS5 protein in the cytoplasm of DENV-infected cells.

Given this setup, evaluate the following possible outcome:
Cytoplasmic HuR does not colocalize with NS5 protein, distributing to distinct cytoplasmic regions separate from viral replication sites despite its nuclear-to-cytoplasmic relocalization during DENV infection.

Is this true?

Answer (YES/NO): NO